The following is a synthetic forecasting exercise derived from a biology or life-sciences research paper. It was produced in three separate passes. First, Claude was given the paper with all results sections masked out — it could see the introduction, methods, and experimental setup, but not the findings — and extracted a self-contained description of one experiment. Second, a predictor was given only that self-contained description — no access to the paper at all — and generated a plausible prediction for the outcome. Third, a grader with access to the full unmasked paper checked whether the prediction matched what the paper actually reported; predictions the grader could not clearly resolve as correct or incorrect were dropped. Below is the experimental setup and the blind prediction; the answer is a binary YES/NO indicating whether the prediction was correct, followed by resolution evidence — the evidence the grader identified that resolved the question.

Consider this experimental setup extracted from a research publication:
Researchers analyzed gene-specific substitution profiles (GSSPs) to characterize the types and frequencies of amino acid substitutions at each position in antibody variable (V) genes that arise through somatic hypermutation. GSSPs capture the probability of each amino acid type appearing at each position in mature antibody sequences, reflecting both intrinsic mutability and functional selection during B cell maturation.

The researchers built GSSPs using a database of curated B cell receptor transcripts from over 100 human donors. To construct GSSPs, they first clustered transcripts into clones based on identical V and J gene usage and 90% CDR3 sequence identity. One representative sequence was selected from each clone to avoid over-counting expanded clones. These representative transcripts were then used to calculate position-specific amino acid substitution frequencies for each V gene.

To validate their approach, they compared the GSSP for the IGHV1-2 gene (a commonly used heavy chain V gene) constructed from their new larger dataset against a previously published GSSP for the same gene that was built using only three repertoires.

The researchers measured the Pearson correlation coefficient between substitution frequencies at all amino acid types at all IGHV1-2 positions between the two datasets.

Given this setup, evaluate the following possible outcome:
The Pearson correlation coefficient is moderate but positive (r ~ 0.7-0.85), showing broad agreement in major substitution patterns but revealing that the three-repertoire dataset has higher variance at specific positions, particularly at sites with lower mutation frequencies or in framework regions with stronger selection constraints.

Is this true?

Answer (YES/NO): NO